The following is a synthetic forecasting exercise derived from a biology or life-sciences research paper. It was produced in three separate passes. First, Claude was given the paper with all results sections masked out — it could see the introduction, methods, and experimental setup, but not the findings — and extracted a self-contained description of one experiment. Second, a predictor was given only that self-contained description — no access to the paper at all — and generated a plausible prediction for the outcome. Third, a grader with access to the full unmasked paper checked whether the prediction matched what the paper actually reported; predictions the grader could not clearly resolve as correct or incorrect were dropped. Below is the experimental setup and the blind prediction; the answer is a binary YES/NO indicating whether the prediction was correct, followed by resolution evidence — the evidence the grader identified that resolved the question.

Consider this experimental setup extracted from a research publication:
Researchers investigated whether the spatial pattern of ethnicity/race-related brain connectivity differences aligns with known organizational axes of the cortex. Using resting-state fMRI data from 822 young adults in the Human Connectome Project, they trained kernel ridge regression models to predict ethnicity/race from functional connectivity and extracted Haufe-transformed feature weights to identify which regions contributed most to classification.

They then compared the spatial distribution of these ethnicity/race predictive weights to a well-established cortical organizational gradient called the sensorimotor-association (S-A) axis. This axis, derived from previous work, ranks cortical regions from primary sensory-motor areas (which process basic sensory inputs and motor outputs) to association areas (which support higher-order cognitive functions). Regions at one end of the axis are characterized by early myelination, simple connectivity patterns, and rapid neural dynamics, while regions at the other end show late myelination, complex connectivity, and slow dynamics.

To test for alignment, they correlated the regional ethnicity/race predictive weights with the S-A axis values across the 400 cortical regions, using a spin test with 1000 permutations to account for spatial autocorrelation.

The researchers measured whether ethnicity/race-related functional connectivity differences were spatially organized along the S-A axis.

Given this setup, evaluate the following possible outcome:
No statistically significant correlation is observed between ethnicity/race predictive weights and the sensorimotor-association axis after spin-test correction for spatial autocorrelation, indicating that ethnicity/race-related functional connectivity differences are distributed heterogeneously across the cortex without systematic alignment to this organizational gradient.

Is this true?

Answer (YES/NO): NO